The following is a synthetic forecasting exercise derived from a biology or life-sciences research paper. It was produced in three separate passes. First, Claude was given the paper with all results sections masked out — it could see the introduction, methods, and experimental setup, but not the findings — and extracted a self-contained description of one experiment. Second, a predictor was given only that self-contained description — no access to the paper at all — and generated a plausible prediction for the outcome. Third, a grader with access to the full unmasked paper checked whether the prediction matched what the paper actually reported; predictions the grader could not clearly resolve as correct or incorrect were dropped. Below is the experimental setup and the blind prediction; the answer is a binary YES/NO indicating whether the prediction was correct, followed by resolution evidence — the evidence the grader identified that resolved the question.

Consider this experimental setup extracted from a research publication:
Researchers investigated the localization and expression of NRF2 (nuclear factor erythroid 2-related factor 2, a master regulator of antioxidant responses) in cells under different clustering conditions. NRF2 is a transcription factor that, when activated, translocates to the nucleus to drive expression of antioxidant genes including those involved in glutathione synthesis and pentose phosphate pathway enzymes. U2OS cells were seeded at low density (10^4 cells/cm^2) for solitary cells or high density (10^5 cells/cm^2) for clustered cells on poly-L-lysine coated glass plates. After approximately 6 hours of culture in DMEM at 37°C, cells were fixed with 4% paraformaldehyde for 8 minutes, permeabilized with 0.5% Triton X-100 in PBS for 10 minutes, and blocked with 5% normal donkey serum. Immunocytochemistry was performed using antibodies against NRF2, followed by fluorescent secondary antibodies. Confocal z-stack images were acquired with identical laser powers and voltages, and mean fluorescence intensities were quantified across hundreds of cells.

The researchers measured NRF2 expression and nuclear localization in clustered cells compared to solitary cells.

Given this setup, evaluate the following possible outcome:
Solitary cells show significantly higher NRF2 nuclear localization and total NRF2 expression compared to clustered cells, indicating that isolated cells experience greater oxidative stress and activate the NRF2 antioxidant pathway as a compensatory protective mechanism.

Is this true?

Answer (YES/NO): NO